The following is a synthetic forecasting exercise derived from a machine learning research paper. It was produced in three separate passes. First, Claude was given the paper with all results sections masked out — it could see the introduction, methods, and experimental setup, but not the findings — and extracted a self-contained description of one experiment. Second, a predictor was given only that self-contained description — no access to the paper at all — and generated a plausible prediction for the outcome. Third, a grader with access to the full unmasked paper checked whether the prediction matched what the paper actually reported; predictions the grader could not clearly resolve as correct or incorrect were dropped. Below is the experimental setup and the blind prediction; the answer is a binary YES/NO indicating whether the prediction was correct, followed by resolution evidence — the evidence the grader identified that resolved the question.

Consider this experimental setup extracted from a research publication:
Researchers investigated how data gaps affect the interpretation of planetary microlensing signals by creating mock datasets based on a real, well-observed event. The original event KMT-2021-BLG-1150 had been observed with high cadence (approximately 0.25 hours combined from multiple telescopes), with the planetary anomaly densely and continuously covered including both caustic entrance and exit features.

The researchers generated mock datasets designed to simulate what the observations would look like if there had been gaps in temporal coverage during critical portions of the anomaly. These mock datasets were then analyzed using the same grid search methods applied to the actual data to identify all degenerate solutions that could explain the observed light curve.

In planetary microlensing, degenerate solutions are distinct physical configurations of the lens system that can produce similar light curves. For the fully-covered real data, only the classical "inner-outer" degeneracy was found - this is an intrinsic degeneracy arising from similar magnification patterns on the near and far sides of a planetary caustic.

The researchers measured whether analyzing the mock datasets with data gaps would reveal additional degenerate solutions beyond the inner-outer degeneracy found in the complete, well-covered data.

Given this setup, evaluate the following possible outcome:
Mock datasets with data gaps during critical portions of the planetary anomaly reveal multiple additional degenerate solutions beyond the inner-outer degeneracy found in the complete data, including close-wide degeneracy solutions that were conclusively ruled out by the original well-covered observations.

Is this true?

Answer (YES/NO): NO